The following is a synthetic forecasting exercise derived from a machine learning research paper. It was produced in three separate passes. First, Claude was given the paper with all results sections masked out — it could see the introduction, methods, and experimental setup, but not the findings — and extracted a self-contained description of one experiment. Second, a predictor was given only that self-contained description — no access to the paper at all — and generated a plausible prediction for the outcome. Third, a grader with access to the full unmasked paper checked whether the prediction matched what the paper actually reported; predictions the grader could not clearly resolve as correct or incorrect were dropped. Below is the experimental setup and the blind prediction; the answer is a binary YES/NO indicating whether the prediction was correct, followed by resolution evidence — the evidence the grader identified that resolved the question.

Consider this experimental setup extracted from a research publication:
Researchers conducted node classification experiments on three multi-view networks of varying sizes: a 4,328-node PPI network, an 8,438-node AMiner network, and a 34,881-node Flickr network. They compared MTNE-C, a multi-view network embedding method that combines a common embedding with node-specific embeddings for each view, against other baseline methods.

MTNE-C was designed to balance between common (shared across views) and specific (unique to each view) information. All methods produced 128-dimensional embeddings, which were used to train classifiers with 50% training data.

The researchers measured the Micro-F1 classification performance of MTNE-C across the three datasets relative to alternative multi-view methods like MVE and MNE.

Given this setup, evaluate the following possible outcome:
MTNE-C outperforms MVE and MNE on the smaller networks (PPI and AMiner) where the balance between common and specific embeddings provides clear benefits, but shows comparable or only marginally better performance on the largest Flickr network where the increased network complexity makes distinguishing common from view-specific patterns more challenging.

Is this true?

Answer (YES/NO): NO